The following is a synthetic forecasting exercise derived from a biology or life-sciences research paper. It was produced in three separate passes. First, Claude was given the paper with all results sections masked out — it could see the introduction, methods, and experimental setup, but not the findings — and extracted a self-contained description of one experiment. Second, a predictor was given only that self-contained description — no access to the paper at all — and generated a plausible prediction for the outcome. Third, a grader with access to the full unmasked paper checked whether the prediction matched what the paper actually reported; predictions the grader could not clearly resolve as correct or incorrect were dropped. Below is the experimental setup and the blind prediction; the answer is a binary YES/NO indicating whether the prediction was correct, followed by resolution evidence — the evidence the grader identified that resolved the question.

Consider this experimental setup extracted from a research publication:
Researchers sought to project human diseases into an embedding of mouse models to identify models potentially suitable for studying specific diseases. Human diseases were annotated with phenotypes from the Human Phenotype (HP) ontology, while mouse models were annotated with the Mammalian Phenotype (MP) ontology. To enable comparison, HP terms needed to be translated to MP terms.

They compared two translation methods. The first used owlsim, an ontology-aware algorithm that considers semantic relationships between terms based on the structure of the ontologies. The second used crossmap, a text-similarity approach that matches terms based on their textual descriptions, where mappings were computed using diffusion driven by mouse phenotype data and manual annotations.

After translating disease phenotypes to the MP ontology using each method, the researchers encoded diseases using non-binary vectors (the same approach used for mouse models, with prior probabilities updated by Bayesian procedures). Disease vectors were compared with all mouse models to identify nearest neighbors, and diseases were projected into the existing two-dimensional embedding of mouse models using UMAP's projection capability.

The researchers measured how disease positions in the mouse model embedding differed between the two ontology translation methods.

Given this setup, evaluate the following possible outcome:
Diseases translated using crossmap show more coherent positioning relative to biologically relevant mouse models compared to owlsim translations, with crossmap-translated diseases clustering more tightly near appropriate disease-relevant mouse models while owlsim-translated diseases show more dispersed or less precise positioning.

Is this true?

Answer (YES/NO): NO